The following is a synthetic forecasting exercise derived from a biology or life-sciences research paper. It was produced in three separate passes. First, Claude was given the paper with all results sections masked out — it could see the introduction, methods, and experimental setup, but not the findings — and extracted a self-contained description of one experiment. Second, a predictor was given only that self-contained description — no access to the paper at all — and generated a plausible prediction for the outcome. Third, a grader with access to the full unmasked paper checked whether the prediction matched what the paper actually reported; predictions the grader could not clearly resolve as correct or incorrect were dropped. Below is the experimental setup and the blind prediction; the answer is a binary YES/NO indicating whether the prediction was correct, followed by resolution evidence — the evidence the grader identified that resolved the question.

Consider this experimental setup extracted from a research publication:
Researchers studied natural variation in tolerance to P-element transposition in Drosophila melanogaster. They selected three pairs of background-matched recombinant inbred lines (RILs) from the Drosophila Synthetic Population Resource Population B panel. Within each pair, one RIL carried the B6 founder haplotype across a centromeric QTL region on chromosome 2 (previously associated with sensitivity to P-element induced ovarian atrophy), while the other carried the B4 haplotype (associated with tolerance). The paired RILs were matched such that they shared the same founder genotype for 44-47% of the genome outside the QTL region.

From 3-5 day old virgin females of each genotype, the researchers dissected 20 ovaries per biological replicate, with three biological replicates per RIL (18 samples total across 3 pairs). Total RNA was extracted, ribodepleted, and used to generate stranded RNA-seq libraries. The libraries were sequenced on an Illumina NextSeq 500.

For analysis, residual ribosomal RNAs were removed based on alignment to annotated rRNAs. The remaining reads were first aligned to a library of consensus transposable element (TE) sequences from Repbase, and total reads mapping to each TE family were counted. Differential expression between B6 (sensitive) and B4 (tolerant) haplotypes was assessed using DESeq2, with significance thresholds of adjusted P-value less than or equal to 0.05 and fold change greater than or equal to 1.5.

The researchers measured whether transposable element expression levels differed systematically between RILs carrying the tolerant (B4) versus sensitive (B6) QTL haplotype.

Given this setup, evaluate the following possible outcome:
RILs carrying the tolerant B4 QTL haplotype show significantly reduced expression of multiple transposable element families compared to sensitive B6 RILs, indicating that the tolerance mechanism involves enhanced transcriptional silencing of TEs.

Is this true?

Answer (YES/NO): NO